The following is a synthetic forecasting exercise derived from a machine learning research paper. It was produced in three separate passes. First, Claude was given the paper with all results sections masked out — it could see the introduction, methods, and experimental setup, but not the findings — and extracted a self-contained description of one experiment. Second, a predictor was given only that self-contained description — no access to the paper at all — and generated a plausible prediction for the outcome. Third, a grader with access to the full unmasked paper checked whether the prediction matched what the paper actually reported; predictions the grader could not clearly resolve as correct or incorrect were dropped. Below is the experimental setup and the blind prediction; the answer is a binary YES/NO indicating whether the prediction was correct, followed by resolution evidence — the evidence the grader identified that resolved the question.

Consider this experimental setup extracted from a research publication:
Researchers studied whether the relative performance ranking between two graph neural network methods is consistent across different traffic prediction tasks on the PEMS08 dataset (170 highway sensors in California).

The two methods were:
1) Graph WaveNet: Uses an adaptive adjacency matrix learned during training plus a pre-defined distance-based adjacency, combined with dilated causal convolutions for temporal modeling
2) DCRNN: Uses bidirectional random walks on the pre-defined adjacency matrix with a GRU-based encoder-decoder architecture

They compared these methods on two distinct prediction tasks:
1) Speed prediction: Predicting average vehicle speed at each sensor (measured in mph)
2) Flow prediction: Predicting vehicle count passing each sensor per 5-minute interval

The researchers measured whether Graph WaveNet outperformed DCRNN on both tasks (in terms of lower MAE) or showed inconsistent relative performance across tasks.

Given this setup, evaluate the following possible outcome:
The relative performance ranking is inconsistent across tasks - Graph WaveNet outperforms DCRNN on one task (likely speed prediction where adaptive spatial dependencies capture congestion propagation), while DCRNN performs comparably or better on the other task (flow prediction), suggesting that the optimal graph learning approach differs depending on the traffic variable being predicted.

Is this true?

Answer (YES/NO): YES